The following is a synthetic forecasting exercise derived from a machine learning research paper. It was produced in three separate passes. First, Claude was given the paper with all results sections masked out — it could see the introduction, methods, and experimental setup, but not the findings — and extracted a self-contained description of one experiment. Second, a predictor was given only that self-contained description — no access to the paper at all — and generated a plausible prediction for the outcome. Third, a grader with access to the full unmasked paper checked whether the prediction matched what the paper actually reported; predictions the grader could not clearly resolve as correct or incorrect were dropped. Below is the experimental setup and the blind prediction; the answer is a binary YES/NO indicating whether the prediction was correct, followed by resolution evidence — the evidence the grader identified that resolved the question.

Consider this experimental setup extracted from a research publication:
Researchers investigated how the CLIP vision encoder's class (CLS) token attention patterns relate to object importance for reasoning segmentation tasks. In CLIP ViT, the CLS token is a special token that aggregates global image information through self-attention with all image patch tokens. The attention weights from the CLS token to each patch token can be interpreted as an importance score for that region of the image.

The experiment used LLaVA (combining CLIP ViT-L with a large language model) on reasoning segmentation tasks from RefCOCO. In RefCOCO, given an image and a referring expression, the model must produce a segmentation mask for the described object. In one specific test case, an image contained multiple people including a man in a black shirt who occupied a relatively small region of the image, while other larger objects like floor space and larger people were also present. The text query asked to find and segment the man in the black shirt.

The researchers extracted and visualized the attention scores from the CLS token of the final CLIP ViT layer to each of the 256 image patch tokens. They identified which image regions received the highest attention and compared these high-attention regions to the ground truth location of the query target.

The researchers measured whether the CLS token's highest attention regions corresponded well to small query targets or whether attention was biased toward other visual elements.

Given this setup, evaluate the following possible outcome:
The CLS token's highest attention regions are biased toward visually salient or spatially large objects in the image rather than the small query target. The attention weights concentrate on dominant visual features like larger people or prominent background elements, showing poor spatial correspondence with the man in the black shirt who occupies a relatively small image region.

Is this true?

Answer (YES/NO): YES